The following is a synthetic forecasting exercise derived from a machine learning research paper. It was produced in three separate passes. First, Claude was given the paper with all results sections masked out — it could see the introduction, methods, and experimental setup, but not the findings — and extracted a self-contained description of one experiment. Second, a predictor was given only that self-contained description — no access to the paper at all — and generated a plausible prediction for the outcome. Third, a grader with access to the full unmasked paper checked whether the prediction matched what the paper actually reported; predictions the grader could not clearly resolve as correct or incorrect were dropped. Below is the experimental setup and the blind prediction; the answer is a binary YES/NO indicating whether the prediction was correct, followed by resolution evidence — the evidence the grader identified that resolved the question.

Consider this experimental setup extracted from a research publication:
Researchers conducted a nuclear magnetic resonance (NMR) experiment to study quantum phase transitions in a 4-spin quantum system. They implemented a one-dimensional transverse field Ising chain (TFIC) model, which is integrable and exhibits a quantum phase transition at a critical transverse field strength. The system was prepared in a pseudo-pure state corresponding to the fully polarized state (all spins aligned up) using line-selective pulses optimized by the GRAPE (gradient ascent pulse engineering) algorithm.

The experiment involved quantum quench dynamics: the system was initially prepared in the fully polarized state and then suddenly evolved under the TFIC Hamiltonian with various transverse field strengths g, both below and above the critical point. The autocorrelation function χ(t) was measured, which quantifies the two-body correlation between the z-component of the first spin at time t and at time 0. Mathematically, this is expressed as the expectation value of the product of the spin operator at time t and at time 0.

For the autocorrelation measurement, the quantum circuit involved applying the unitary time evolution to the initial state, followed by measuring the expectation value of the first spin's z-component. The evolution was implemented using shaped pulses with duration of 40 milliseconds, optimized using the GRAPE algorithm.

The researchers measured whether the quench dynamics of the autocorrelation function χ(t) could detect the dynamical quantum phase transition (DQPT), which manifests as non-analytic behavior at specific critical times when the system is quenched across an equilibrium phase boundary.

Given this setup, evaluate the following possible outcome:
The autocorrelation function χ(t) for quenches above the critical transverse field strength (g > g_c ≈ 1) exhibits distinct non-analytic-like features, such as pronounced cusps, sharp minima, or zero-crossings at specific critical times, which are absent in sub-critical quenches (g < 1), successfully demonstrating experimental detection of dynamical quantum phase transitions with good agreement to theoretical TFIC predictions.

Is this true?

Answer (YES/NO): NO